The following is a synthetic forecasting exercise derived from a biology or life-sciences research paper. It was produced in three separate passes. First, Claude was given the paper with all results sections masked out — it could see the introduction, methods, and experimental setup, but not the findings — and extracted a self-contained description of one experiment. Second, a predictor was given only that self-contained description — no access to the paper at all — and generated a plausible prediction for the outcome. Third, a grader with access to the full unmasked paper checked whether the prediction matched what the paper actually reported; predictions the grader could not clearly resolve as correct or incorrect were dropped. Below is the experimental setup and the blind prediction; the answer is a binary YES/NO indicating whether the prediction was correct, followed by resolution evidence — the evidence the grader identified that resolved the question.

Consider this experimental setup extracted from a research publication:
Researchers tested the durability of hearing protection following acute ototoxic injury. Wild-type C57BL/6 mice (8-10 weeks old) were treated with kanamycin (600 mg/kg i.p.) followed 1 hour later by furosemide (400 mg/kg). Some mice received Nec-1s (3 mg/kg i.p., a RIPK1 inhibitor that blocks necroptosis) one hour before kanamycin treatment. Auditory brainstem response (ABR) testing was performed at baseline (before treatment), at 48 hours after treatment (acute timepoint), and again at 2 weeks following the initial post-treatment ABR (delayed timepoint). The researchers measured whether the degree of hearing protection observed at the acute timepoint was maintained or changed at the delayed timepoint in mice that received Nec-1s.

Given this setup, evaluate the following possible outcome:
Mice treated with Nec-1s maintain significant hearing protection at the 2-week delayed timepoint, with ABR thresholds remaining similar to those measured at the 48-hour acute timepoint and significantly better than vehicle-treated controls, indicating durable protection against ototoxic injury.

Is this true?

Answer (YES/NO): YES